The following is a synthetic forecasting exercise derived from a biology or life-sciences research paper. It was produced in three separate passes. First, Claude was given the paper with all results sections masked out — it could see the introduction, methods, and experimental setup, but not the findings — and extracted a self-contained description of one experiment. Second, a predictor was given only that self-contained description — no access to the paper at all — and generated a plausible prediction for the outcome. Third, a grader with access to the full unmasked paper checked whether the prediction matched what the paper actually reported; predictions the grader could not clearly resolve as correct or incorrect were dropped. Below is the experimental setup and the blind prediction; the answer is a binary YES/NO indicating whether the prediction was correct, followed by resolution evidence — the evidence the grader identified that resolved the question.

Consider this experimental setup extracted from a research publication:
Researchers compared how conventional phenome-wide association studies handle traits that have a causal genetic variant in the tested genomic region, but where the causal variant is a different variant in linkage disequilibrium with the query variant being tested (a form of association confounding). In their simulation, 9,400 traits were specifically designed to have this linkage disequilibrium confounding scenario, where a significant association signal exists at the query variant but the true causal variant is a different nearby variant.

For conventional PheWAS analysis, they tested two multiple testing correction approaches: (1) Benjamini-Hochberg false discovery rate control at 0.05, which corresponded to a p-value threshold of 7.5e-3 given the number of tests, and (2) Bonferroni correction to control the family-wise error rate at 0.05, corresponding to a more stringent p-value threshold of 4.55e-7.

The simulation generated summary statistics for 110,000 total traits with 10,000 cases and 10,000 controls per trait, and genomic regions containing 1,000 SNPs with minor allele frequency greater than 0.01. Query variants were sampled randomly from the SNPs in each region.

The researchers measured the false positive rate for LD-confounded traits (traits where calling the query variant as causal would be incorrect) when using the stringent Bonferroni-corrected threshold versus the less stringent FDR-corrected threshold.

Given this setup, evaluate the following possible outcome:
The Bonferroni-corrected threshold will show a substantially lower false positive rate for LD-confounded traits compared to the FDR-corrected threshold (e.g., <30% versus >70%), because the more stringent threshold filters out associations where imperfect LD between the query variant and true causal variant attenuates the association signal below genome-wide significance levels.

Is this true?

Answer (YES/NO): NO